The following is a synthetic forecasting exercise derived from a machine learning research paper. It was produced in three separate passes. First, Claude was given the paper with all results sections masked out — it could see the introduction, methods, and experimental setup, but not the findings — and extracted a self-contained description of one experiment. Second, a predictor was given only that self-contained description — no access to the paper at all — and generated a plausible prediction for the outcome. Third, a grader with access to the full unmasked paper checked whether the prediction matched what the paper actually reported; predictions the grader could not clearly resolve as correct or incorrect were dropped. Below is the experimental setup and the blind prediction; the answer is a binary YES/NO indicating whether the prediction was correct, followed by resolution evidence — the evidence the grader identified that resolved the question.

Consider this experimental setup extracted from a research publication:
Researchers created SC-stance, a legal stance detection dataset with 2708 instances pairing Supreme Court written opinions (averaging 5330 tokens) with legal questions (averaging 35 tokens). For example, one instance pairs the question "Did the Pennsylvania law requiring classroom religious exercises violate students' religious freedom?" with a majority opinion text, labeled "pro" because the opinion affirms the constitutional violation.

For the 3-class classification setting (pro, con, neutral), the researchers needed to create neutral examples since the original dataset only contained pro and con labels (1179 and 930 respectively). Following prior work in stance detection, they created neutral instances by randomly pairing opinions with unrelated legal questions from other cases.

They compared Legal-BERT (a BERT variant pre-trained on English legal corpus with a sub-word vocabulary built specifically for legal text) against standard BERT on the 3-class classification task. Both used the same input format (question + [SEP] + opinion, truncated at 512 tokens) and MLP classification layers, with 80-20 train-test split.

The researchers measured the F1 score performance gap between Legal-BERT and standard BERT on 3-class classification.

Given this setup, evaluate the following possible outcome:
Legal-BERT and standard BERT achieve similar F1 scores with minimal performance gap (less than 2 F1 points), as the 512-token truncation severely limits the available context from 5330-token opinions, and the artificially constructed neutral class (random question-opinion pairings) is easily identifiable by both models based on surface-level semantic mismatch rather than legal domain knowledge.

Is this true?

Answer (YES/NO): NO